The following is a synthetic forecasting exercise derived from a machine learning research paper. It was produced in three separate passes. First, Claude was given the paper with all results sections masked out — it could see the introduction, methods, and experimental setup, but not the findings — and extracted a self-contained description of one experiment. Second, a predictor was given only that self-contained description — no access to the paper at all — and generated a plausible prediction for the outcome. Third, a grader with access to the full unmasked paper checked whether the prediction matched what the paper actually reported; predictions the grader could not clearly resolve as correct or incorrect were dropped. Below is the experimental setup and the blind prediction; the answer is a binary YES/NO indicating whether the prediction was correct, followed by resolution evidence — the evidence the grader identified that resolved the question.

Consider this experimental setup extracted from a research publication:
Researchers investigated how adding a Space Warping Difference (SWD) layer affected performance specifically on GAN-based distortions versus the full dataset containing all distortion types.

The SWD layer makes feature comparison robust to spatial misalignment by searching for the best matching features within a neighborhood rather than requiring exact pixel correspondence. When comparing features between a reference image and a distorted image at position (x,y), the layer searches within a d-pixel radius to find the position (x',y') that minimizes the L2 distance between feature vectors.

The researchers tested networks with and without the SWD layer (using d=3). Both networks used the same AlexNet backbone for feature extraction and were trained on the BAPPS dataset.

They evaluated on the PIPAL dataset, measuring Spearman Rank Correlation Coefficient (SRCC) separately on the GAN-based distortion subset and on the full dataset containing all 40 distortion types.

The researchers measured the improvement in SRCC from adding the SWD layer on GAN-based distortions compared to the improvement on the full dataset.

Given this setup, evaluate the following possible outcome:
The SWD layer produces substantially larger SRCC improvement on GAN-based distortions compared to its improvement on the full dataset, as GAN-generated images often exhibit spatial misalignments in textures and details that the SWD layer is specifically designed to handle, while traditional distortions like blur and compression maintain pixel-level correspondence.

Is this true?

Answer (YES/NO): NO